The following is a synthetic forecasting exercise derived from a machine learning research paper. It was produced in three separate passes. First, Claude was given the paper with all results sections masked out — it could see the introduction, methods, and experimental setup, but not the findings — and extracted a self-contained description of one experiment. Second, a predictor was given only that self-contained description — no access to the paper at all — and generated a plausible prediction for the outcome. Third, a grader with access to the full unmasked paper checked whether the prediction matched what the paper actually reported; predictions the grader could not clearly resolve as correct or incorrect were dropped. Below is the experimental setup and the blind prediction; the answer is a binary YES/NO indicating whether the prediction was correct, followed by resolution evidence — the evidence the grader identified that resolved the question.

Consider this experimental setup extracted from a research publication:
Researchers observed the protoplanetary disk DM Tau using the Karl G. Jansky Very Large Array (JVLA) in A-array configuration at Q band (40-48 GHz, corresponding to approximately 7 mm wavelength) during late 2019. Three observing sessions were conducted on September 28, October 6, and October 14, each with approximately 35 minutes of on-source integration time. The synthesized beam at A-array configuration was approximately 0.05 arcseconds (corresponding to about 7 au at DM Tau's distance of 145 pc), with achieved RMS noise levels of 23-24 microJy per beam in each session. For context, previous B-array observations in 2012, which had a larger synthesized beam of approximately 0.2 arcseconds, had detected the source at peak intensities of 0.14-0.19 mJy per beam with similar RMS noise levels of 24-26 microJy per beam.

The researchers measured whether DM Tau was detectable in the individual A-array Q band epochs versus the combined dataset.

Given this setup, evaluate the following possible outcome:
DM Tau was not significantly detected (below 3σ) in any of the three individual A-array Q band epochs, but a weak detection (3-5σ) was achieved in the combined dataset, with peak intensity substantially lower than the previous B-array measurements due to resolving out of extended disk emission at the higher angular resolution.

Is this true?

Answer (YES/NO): NO